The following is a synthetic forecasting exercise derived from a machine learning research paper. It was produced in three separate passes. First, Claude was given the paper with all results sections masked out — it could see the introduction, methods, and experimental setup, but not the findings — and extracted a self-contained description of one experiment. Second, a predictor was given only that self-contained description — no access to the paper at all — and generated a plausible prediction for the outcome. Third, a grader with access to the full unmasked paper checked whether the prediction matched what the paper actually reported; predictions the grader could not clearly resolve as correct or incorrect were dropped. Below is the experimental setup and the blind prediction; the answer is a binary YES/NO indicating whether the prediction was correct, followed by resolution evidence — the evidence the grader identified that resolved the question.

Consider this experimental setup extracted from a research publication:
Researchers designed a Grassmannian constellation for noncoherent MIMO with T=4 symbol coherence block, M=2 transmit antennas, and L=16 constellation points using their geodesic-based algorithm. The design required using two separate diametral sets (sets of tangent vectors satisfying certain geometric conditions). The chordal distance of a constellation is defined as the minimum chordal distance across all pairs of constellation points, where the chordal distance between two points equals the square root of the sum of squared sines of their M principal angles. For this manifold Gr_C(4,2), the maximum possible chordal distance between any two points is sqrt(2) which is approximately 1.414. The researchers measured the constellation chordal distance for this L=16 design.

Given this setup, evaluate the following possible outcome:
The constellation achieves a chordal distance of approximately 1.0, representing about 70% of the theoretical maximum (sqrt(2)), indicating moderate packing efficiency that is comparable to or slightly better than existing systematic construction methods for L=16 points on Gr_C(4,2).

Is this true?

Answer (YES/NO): NO